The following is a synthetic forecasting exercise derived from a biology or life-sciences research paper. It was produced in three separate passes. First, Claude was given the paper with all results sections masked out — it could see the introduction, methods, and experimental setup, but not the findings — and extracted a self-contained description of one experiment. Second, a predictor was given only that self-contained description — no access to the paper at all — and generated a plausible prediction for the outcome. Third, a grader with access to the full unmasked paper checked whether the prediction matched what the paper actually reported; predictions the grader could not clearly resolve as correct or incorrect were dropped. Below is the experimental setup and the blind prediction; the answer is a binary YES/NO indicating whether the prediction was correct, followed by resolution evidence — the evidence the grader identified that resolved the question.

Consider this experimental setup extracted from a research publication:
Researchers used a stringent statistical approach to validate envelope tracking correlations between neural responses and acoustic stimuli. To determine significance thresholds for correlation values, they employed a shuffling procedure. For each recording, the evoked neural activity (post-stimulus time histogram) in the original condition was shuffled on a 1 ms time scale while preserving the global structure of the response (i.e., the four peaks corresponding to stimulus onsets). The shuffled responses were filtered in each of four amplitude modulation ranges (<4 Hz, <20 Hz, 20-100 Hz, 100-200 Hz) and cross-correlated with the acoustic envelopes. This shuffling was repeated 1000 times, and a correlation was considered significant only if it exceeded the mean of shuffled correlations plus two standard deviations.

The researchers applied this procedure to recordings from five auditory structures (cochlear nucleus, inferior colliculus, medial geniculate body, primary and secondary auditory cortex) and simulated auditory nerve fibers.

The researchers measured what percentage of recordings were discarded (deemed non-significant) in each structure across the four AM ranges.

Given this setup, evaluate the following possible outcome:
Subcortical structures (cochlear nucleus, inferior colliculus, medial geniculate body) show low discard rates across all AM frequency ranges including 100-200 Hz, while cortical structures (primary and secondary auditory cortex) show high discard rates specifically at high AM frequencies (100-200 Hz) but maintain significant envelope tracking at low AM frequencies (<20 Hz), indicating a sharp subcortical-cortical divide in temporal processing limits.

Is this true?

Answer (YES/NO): NO